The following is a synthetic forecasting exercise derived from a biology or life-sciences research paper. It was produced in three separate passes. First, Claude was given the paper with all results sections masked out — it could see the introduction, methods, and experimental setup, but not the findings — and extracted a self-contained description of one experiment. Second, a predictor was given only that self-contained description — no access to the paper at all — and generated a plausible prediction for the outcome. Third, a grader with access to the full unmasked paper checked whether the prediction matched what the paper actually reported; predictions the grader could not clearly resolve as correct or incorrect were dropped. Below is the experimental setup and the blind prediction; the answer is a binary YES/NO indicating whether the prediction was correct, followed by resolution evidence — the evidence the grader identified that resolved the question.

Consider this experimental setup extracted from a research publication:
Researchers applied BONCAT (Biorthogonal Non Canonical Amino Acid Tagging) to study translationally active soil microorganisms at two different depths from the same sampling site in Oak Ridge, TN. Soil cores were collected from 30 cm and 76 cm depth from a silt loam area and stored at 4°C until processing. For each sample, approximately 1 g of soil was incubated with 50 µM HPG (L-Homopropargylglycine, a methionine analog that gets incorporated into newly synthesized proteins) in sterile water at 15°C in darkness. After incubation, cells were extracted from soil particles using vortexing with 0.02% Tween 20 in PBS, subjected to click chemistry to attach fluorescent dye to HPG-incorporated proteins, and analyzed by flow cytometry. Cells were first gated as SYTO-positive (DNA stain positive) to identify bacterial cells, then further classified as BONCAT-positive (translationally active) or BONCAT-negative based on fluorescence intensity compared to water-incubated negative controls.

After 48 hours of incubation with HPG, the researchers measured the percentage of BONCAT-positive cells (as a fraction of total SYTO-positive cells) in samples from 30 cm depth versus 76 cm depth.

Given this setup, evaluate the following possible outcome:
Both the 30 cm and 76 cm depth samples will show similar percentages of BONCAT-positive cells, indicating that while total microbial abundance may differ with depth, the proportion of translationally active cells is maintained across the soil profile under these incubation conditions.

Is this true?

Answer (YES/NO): NO